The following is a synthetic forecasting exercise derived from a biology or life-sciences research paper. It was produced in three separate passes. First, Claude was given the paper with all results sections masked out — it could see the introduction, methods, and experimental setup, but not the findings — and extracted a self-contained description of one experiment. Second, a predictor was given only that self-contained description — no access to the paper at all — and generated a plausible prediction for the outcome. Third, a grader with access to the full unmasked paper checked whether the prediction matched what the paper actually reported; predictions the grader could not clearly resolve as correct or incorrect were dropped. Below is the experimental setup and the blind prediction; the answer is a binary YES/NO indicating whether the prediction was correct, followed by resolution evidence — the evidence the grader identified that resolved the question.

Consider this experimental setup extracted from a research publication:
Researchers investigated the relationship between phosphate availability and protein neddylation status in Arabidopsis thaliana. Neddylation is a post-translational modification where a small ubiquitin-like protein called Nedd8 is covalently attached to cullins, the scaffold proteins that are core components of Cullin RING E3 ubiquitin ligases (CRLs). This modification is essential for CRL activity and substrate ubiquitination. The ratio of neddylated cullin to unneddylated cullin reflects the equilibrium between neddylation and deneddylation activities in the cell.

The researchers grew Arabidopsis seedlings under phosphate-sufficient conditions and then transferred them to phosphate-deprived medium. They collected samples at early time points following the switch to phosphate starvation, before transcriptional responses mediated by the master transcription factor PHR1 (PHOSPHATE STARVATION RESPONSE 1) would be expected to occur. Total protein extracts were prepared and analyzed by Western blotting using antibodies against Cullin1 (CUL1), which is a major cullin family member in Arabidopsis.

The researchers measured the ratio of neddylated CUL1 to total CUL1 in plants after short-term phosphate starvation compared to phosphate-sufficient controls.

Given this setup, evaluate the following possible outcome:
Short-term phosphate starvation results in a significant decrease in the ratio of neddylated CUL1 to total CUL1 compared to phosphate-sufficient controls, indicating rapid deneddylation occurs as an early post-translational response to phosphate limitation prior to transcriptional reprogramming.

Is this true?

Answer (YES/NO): NO